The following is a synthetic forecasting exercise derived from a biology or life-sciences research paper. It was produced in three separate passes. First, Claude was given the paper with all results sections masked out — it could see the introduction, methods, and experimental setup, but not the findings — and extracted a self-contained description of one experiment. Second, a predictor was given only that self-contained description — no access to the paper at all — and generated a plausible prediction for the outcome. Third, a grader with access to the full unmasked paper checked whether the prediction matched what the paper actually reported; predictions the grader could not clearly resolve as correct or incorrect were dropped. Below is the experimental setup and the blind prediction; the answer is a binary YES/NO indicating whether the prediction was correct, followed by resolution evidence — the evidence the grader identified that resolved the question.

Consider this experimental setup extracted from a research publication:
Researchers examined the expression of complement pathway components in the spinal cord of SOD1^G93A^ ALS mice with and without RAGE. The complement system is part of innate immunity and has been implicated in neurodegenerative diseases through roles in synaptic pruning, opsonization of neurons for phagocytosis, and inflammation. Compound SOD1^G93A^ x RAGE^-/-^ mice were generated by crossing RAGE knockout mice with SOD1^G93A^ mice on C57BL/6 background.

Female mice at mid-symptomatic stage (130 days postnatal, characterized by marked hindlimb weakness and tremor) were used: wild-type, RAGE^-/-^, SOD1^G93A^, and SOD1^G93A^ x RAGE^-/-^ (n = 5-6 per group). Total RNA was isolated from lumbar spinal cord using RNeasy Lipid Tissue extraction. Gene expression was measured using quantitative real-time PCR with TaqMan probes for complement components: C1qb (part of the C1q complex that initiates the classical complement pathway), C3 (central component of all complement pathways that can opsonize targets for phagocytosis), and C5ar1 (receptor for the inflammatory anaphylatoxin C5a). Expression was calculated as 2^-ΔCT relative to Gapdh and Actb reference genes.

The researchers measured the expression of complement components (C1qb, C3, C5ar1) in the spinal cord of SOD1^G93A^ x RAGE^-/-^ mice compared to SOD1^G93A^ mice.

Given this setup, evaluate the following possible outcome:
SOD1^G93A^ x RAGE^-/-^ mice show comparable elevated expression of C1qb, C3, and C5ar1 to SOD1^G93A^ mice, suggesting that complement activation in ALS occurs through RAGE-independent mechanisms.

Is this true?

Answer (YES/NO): NO